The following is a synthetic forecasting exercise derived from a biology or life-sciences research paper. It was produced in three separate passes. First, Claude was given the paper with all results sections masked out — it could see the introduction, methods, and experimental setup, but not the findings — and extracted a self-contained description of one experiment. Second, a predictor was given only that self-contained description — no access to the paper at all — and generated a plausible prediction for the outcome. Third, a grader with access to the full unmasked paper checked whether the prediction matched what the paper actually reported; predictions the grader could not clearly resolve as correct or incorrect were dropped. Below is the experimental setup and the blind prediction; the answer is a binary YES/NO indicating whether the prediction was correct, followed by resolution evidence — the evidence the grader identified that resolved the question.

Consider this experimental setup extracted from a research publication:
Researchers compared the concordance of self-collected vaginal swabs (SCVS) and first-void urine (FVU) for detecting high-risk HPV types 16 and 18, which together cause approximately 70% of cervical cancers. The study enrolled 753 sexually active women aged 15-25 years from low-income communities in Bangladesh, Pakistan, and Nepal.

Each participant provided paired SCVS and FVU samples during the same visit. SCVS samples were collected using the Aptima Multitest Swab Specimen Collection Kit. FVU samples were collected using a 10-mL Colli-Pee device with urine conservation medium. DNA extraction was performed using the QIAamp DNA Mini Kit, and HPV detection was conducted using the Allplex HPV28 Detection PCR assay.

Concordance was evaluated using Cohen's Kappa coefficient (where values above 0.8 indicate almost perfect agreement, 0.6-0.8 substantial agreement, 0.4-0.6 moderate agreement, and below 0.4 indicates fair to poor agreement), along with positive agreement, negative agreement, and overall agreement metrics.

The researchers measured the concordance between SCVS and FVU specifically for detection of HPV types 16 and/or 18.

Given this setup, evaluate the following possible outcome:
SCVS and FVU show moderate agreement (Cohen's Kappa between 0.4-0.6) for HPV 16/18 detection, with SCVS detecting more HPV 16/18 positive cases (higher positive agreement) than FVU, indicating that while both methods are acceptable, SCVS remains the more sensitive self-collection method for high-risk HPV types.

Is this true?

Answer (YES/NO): NO